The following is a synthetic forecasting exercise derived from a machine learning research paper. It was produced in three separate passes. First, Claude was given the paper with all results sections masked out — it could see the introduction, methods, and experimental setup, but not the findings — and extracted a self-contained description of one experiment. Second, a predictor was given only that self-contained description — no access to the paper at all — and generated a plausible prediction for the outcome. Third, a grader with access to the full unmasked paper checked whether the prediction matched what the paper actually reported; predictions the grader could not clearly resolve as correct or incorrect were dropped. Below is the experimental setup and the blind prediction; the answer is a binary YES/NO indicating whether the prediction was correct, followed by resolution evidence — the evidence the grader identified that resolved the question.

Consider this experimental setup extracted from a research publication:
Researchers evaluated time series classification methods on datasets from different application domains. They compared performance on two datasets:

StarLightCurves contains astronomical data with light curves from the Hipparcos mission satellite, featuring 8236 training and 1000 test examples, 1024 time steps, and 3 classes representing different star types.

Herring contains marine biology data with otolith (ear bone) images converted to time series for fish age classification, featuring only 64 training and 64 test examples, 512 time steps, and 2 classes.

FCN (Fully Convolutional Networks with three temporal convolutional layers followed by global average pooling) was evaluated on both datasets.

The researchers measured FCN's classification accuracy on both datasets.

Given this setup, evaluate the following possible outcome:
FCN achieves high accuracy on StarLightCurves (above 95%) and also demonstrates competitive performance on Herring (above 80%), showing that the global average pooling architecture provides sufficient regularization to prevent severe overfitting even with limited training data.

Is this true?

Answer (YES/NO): NO